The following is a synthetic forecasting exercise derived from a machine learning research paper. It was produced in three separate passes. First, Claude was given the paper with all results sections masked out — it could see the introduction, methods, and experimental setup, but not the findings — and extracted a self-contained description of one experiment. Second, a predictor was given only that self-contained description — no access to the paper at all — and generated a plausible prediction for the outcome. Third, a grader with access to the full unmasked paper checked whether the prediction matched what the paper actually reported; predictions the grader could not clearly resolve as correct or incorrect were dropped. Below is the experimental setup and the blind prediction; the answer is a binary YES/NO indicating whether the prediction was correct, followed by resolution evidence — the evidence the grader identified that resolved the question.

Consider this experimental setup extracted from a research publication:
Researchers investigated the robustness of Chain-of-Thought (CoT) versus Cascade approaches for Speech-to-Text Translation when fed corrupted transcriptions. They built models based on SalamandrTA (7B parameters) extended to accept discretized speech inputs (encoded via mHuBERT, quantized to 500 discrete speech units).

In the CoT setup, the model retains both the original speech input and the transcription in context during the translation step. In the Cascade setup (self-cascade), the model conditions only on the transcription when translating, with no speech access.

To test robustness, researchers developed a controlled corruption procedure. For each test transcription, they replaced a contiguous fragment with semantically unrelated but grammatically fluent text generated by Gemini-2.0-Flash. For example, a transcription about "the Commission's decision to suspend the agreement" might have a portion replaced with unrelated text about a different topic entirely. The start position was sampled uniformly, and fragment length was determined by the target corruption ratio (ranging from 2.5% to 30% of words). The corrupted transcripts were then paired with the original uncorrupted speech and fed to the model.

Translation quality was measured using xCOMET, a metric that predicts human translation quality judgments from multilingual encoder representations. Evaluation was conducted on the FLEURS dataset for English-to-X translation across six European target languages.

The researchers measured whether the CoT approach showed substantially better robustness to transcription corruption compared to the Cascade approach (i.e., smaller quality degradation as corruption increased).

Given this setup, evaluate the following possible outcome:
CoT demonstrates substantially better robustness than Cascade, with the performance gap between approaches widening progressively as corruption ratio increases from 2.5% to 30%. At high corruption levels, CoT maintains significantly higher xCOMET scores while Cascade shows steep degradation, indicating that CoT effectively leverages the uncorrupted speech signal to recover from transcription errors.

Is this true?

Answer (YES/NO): NO